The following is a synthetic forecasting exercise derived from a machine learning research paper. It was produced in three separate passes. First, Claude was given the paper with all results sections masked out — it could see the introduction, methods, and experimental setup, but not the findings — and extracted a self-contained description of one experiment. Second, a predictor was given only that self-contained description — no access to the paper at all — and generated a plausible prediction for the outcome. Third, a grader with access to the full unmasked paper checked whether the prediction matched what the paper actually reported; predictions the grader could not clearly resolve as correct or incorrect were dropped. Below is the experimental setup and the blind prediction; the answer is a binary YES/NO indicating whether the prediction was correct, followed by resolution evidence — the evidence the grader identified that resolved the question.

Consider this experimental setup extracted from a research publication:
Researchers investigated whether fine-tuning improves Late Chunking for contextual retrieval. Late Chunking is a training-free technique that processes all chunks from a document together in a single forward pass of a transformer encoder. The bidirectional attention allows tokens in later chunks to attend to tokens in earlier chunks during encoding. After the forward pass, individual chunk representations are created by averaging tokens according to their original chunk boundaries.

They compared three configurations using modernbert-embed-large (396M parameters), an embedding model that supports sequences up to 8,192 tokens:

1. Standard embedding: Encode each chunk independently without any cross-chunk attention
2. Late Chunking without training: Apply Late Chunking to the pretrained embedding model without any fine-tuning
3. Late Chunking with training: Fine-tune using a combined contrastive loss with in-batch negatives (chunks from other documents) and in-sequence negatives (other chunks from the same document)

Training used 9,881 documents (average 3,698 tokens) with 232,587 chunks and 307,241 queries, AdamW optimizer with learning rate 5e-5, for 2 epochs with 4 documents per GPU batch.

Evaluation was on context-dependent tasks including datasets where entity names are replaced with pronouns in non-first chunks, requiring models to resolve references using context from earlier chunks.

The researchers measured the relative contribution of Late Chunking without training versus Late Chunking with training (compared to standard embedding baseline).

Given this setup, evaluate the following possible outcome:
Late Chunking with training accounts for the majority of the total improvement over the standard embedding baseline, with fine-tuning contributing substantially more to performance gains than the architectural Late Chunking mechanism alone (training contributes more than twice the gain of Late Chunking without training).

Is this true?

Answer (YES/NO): NO